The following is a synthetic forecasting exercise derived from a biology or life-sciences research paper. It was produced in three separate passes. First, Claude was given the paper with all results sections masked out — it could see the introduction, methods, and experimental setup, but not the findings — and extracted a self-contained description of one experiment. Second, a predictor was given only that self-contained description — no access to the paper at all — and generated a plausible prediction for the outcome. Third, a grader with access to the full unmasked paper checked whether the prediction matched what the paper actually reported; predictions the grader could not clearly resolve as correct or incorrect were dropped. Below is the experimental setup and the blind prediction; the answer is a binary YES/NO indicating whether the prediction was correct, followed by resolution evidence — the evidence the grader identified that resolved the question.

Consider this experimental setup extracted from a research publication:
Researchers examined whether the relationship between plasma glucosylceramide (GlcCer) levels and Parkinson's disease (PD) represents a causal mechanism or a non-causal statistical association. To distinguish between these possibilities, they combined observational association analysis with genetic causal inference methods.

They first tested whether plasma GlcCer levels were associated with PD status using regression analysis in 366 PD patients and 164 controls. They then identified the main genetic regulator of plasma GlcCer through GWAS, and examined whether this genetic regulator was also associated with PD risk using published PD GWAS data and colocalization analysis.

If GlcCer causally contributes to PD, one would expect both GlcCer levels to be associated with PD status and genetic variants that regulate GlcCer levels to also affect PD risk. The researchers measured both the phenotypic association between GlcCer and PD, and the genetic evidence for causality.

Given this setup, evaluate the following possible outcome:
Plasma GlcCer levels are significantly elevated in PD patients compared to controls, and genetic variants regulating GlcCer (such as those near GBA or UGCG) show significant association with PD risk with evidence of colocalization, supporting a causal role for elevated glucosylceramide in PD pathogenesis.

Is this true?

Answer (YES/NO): NO